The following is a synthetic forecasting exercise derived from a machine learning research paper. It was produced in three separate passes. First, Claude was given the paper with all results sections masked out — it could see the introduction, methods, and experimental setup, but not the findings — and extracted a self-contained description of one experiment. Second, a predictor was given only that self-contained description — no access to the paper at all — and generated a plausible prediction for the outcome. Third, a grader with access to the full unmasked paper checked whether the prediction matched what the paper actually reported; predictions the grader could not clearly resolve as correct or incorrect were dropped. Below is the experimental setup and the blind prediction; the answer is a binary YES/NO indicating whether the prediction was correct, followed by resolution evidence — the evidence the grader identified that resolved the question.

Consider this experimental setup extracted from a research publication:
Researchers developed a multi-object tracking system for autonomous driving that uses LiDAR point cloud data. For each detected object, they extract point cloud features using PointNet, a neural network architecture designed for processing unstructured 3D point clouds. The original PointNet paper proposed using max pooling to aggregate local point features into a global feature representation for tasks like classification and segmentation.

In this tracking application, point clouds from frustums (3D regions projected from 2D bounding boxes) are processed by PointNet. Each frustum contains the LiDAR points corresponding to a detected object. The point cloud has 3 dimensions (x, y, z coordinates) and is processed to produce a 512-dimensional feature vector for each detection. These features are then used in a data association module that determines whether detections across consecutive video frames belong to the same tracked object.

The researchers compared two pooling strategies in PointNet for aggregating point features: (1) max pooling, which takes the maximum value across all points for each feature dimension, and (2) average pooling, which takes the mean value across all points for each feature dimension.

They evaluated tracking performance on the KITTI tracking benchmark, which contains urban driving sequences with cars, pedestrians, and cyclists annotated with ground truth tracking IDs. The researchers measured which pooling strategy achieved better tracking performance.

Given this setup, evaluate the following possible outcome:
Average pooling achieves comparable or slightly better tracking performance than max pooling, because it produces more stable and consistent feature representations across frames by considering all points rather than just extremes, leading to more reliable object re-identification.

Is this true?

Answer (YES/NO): YES